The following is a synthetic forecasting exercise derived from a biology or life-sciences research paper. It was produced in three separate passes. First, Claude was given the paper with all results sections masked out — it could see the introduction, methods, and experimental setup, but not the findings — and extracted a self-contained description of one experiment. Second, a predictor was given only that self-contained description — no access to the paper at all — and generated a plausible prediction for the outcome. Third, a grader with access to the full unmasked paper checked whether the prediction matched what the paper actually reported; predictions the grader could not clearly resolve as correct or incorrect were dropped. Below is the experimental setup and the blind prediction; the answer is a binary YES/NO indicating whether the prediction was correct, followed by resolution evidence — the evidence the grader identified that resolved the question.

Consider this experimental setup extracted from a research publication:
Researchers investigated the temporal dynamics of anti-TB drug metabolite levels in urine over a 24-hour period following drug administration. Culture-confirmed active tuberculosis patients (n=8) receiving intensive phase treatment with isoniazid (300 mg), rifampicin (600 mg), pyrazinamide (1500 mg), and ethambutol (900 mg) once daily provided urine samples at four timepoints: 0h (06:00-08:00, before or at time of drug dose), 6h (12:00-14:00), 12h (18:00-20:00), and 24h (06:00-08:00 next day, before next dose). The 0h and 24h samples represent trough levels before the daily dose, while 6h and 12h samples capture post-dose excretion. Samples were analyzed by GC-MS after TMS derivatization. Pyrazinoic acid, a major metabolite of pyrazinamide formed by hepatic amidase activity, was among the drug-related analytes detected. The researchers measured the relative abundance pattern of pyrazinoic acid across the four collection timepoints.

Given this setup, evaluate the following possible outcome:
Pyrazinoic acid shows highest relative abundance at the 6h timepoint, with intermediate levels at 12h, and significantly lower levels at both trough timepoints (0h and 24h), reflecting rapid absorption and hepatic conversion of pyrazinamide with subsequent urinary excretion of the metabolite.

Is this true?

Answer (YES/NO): YES